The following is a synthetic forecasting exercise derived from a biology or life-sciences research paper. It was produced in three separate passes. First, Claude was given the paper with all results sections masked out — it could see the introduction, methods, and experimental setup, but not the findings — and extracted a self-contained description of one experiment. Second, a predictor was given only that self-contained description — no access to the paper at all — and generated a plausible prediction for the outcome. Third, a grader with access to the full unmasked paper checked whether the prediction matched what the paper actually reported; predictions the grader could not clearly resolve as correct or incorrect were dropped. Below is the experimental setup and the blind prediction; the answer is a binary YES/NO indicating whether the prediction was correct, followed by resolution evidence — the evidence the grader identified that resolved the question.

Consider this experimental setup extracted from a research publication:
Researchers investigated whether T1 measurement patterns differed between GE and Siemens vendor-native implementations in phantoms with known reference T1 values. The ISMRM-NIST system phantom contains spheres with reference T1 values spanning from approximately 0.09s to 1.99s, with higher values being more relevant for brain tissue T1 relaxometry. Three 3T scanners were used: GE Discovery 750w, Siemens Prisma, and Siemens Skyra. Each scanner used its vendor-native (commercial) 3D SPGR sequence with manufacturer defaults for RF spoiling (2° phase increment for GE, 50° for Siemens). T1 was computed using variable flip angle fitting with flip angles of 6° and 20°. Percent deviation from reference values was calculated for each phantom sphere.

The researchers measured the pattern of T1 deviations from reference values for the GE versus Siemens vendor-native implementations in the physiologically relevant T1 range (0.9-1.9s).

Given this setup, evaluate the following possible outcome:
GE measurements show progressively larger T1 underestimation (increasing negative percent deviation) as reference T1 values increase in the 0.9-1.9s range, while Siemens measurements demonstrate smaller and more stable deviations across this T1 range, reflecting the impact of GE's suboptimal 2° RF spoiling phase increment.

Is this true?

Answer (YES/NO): NO